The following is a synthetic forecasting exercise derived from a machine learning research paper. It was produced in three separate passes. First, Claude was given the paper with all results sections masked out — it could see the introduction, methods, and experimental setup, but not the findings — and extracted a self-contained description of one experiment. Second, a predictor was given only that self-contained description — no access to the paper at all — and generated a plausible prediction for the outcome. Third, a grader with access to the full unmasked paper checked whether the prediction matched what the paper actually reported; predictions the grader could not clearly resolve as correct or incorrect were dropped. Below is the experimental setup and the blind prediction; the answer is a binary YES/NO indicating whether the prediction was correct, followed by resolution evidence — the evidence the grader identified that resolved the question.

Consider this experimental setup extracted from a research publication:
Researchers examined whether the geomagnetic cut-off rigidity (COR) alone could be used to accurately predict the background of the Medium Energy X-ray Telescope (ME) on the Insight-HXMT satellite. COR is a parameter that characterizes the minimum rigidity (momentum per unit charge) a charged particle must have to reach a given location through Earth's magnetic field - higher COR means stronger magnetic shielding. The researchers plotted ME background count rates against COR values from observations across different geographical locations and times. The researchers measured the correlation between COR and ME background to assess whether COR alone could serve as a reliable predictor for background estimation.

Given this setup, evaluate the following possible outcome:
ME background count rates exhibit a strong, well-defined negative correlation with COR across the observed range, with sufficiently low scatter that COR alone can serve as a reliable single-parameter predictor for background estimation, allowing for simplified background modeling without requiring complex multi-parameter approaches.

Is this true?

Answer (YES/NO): NO